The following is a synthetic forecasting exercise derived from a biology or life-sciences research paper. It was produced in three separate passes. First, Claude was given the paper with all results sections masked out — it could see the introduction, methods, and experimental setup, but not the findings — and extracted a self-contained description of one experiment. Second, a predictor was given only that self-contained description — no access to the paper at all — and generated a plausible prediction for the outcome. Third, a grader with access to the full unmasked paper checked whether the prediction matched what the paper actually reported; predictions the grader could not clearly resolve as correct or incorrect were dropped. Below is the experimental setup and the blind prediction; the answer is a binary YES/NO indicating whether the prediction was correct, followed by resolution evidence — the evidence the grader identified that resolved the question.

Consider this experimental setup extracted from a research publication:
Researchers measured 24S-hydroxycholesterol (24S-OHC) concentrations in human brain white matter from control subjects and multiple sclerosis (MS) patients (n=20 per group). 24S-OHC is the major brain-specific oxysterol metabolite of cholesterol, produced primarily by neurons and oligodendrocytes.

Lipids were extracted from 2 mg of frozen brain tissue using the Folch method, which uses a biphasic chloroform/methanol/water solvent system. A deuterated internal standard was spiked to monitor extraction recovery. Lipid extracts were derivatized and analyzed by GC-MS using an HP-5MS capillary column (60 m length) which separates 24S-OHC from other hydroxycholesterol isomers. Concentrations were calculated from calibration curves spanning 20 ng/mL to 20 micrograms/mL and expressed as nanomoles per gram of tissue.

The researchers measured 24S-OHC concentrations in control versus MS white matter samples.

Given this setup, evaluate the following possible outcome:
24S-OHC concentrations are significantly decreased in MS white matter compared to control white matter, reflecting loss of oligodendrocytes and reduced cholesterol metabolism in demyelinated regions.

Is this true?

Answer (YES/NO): NO